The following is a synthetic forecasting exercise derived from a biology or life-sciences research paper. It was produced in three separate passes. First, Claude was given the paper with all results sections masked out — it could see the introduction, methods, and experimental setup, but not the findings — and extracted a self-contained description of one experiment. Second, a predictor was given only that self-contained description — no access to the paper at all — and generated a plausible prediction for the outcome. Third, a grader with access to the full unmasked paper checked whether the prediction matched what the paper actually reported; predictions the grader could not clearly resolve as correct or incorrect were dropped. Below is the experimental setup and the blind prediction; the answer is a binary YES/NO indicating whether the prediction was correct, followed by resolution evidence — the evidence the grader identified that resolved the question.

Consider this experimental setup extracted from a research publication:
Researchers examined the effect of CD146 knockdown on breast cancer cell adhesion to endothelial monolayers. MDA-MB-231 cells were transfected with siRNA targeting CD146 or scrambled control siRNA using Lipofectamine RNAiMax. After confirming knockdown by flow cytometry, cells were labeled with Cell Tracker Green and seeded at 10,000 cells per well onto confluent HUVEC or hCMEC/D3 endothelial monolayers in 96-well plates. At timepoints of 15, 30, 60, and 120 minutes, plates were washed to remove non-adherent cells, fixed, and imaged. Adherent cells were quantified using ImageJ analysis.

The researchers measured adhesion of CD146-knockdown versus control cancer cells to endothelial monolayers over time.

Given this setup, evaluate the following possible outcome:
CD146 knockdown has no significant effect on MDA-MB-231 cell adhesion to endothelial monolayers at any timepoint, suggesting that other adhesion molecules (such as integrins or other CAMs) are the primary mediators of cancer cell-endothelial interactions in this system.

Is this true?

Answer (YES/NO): NO